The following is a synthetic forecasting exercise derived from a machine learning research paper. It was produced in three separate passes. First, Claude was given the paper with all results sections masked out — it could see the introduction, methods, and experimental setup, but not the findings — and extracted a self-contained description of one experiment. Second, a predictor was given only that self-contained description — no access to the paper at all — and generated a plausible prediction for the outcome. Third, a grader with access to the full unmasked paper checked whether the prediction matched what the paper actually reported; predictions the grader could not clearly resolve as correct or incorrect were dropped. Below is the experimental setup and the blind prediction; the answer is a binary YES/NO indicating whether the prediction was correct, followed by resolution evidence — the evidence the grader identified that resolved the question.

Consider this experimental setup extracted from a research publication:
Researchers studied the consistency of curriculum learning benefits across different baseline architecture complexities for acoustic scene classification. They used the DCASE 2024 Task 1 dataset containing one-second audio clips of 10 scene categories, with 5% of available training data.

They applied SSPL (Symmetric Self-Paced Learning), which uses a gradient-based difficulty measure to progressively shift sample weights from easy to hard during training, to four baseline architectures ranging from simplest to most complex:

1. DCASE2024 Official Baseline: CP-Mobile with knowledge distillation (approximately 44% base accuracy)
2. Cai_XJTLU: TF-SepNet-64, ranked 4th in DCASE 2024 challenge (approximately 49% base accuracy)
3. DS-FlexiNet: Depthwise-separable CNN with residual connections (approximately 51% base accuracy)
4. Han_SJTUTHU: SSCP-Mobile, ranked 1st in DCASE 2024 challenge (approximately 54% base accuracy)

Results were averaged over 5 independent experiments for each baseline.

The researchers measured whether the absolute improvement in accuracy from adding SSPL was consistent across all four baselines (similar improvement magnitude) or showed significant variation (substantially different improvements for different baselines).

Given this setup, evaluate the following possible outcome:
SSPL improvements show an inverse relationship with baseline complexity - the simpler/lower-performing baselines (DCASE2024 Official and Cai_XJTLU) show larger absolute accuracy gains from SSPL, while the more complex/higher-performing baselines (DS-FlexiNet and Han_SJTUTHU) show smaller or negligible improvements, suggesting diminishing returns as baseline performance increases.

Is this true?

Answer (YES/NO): NO